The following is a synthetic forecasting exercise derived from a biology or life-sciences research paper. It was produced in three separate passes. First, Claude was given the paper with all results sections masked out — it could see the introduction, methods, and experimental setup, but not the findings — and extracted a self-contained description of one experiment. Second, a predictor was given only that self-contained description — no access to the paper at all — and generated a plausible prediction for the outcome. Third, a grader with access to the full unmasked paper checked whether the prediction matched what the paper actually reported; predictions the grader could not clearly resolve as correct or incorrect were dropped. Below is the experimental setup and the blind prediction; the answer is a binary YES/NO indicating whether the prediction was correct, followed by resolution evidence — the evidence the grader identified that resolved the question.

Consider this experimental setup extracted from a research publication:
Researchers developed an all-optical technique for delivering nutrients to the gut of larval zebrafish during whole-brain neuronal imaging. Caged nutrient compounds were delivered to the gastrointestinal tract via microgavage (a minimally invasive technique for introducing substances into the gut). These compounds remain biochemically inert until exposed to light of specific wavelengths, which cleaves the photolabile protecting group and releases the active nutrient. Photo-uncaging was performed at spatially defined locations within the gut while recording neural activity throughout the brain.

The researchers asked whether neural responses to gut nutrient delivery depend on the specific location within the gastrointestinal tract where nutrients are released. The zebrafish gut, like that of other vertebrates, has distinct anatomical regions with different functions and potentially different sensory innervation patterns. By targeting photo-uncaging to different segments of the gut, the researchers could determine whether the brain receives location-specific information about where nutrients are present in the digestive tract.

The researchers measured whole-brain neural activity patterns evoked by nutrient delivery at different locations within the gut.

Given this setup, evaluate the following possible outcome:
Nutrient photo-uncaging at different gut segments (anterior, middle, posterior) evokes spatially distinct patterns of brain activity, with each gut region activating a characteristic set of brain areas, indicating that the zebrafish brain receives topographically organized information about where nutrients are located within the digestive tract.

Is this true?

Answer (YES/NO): NO